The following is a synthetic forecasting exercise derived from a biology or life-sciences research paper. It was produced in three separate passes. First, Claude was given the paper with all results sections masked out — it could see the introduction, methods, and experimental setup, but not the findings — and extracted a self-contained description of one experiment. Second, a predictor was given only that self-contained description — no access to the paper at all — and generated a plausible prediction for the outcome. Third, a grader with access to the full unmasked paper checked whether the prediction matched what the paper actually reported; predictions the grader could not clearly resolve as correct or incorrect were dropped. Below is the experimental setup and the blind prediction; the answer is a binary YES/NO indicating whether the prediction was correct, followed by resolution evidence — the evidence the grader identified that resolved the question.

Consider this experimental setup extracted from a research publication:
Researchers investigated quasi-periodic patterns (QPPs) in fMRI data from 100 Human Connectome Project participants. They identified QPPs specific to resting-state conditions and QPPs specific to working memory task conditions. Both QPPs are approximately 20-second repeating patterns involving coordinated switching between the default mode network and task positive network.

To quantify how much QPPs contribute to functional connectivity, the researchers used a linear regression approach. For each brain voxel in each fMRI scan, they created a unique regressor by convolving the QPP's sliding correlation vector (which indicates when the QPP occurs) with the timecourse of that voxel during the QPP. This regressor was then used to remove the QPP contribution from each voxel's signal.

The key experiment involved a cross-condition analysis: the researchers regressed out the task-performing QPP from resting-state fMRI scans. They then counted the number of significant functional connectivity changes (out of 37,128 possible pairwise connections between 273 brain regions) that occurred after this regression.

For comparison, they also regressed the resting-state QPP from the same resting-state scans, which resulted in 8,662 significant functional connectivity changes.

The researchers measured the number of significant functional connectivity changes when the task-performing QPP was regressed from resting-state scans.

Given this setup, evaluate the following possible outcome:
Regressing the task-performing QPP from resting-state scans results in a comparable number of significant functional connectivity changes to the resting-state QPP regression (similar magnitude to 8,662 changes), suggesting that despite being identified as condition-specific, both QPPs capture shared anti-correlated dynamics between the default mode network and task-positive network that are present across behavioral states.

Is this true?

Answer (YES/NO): NO